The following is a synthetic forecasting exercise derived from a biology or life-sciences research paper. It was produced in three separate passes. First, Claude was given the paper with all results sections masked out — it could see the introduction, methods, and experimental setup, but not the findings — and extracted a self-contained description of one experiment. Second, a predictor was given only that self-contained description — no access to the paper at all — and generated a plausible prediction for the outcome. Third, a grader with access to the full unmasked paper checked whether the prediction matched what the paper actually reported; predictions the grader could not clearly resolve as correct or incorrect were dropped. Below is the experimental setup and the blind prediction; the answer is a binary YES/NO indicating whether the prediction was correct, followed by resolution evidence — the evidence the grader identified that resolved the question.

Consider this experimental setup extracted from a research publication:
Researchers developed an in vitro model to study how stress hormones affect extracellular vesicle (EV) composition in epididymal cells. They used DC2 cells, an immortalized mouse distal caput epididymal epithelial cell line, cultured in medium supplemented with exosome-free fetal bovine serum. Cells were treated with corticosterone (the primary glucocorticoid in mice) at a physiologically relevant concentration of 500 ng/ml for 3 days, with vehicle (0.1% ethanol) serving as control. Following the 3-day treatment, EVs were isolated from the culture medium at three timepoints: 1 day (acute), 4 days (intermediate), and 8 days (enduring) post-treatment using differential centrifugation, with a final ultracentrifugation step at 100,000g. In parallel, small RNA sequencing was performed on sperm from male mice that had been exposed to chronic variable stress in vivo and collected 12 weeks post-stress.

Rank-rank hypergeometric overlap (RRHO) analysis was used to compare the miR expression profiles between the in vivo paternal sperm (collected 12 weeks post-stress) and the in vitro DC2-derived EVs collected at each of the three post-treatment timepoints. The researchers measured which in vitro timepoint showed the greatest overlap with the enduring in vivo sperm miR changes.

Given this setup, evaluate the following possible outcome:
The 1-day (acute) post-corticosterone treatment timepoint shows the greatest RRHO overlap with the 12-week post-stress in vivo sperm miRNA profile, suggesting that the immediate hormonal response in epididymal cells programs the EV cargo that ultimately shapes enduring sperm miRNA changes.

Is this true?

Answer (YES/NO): NO